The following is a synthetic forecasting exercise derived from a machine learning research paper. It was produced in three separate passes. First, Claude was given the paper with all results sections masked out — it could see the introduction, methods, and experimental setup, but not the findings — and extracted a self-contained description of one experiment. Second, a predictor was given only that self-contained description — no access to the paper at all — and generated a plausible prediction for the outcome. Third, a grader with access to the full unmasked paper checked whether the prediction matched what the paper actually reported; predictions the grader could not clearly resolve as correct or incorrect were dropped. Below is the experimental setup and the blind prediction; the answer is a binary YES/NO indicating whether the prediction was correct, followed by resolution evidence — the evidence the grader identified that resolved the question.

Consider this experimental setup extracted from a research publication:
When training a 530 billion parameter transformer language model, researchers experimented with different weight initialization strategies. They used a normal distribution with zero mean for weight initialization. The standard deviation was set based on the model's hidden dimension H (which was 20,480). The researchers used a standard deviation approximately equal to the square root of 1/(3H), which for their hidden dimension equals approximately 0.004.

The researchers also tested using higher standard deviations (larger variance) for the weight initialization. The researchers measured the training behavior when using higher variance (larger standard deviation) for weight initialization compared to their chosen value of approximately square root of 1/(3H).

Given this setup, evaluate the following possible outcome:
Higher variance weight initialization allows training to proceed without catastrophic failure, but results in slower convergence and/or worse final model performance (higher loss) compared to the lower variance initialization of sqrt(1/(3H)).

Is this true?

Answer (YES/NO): NO